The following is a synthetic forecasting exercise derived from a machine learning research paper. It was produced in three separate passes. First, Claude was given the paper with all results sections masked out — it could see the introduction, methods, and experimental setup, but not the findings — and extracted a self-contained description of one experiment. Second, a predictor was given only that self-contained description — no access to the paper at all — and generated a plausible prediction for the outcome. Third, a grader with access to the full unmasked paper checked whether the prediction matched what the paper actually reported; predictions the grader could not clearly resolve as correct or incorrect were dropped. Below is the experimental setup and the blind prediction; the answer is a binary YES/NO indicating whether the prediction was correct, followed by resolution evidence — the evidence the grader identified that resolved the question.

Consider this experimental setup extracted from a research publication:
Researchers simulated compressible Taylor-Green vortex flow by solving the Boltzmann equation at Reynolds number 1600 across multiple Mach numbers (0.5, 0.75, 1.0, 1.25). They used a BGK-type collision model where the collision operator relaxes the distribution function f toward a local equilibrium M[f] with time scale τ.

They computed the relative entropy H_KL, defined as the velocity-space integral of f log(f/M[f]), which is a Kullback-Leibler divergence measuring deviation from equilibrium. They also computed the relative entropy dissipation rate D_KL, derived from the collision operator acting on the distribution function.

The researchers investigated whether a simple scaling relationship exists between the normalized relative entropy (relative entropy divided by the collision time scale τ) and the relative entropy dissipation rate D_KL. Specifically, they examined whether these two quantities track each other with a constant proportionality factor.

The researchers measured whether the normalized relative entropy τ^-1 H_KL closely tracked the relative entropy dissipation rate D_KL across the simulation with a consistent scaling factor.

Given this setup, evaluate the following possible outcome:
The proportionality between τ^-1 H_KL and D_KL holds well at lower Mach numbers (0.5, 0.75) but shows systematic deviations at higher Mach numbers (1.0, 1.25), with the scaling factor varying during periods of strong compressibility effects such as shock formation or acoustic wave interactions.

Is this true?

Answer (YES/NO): NO